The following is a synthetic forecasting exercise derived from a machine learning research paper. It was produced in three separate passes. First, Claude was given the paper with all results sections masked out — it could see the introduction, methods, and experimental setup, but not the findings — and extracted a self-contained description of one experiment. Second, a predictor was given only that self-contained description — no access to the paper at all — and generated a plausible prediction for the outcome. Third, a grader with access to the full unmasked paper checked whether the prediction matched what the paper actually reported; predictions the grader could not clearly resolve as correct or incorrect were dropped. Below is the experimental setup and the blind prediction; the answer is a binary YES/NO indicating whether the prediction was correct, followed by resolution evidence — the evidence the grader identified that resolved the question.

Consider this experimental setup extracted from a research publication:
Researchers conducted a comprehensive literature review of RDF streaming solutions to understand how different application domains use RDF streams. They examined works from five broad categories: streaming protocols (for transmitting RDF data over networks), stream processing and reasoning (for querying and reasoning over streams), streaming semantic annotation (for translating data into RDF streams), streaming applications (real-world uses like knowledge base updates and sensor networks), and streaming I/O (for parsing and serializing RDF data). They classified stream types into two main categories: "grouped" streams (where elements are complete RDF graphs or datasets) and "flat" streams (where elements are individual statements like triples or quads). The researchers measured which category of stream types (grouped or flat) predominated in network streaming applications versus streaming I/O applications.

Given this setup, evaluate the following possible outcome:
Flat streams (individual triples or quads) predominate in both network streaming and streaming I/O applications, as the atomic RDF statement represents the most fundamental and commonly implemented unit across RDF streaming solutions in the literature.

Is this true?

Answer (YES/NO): NO